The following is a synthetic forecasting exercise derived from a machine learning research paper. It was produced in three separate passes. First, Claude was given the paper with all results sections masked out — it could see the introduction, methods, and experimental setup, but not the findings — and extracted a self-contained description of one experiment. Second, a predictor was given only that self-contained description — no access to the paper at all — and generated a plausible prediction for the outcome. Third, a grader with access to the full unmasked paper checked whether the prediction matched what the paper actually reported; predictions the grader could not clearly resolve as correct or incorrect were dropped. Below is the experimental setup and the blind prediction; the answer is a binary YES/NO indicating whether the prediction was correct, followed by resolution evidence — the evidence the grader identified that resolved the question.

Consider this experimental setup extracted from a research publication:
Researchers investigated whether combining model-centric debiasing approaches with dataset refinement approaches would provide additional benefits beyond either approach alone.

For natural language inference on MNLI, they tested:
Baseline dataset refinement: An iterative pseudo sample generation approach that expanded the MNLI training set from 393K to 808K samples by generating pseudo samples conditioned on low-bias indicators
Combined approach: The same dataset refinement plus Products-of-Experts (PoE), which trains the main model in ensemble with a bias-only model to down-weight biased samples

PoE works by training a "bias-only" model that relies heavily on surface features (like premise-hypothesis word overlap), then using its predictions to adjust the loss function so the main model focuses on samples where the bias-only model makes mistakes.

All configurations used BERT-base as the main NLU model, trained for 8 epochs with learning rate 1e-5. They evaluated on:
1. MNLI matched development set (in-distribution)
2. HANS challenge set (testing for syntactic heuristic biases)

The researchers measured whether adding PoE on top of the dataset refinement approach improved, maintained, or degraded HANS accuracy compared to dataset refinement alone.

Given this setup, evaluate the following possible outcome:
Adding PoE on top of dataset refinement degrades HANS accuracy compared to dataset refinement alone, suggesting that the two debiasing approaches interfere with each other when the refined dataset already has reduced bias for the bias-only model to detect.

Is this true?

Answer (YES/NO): NO